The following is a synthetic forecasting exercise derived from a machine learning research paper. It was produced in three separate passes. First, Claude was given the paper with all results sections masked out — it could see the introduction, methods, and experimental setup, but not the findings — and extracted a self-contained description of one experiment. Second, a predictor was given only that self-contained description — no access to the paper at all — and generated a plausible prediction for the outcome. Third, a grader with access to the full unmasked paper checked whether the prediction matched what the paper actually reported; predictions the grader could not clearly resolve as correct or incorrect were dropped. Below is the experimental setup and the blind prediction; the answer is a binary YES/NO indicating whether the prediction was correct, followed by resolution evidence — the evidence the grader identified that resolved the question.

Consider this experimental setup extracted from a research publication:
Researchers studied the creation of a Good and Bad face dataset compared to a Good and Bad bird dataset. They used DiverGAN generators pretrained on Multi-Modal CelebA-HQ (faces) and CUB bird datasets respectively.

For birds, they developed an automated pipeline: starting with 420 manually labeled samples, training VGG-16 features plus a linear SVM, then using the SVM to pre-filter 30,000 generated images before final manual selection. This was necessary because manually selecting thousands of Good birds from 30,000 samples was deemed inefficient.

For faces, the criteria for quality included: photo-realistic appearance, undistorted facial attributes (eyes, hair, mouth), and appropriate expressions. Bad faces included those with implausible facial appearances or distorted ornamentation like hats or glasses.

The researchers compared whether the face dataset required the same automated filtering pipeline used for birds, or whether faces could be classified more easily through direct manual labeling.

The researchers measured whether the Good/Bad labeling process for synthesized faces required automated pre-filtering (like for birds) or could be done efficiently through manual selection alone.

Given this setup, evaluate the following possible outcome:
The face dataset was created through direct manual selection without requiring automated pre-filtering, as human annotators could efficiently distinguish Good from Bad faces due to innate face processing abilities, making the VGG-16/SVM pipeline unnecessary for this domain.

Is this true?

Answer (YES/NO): YES